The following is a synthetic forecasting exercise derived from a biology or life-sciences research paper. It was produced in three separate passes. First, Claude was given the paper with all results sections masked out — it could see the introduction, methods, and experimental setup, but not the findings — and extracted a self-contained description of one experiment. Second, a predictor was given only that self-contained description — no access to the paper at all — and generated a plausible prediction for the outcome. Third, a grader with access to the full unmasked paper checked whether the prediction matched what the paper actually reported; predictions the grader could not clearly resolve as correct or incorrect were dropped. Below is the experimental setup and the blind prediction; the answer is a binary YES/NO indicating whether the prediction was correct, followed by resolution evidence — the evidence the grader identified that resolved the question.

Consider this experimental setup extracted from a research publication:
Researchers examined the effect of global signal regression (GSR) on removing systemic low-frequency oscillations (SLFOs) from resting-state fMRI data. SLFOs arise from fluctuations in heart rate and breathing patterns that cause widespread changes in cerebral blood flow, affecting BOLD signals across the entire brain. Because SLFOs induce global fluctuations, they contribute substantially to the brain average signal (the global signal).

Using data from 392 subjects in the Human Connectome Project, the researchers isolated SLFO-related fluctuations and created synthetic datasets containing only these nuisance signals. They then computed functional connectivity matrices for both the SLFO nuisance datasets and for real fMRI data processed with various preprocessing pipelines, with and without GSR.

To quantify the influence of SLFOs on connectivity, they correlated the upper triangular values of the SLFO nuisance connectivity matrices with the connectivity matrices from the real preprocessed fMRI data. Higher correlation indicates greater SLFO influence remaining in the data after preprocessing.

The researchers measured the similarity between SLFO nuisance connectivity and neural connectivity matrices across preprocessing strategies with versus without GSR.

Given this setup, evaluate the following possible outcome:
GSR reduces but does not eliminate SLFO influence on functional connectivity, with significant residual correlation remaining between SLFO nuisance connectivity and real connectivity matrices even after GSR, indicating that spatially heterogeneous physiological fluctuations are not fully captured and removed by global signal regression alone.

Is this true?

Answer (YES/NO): NO